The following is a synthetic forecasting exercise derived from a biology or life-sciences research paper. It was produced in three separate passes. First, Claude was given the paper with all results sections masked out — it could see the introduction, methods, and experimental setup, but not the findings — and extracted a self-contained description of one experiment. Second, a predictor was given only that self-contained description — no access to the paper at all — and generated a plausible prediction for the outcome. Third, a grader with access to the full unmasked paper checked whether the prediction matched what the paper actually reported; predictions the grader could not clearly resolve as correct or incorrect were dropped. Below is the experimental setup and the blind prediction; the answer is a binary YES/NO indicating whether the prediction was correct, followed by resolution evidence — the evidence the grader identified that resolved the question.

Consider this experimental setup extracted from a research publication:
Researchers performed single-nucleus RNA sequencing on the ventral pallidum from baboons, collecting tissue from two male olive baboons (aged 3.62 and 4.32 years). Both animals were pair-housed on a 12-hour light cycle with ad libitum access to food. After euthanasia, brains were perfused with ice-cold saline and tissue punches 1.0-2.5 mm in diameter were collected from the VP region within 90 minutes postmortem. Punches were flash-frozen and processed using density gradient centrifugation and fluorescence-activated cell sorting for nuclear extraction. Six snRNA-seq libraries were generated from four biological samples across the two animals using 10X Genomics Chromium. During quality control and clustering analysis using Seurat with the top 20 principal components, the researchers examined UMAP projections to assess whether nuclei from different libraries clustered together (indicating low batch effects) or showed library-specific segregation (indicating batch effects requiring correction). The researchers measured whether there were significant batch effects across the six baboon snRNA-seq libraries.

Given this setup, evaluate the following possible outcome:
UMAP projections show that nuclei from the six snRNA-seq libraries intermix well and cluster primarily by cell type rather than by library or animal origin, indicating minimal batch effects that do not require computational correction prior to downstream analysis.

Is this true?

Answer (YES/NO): YES